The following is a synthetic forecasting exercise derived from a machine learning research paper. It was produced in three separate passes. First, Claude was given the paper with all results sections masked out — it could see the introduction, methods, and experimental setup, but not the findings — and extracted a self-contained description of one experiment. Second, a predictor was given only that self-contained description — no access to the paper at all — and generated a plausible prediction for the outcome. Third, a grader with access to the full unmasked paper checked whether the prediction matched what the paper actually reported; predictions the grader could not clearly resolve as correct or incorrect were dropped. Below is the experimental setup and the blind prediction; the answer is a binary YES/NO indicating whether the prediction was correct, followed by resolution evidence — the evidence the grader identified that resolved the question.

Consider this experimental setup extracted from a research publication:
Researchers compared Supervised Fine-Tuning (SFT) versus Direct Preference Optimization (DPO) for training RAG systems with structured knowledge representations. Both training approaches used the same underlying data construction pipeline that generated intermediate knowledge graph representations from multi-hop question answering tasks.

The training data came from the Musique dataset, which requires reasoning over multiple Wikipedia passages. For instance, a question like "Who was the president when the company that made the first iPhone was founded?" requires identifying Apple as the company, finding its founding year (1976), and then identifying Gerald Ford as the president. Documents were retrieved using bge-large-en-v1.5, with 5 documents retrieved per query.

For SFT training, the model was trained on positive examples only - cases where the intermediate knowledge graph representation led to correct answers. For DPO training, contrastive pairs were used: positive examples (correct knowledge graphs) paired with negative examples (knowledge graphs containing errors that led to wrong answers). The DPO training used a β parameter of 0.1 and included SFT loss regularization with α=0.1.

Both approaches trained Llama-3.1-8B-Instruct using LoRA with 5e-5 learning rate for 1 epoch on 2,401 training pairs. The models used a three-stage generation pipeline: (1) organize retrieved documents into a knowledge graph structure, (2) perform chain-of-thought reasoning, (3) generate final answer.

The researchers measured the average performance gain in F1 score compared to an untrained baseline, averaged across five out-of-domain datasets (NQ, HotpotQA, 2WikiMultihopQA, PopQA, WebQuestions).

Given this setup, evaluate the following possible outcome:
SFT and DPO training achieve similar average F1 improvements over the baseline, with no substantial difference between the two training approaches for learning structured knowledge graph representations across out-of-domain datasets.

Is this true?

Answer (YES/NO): NO